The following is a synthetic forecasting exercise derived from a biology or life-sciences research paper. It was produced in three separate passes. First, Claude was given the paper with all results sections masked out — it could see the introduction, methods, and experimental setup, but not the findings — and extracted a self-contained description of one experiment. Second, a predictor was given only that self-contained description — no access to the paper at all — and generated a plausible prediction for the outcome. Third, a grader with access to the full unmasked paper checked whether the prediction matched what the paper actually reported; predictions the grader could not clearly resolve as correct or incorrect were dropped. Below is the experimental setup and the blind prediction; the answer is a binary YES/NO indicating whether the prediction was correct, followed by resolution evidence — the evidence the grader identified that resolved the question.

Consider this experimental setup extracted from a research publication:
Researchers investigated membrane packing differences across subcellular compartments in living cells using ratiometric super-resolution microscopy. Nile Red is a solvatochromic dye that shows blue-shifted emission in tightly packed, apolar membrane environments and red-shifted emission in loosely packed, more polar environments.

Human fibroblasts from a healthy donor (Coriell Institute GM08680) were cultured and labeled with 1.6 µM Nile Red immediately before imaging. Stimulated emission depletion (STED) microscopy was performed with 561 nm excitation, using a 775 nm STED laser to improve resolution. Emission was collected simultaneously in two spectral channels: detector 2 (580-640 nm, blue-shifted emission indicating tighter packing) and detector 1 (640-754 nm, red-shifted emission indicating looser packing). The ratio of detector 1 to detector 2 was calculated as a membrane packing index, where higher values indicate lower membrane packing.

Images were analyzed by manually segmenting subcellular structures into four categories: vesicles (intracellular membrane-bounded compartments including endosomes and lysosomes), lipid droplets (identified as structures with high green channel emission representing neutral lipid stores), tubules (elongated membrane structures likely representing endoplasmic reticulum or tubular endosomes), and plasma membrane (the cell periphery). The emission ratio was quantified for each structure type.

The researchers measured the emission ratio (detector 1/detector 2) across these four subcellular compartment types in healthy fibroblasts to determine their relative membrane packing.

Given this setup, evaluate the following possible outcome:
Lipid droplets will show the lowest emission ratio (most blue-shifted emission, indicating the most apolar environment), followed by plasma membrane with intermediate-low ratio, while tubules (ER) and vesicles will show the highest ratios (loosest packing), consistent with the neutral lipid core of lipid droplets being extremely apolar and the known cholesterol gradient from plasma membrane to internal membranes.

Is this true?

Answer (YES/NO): NO